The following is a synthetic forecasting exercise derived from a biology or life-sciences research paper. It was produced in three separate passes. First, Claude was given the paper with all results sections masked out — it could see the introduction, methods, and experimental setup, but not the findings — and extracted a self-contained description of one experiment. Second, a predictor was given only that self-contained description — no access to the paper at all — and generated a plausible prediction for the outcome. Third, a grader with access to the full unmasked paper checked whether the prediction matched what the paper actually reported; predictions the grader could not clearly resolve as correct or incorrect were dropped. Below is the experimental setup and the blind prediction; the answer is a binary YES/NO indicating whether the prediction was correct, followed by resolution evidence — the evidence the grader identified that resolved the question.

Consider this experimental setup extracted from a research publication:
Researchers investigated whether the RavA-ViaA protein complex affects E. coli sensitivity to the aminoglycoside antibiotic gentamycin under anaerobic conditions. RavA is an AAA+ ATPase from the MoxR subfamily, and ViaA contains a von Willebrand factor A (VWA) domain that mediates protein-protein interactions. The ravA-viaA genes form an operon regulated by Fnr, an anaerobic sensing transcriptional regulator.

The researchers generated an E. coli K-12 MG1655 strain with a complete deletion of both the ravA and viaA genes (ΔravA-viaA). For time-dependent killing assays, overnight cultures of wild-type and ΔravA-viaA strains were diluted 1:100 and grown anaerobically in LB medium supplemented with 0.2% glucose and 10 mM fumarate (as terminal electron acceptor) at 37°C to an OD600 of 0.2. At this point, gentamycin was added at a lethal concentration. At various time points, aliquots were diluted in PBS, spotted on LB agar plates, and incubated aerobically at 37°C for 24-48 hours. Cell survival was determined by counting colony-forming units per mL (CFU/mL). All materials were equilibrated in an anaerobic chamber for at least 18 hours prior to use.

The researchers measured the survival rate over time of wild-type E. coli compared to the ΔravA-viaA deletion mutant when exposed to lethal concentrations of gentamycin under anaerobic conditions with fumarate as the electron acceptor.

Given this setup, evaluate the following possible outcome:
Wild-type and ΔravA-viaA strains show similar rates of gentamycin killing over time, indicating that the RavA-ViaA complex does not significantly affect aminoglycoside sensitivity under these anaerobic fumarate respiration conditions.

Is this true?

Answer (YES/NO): NO